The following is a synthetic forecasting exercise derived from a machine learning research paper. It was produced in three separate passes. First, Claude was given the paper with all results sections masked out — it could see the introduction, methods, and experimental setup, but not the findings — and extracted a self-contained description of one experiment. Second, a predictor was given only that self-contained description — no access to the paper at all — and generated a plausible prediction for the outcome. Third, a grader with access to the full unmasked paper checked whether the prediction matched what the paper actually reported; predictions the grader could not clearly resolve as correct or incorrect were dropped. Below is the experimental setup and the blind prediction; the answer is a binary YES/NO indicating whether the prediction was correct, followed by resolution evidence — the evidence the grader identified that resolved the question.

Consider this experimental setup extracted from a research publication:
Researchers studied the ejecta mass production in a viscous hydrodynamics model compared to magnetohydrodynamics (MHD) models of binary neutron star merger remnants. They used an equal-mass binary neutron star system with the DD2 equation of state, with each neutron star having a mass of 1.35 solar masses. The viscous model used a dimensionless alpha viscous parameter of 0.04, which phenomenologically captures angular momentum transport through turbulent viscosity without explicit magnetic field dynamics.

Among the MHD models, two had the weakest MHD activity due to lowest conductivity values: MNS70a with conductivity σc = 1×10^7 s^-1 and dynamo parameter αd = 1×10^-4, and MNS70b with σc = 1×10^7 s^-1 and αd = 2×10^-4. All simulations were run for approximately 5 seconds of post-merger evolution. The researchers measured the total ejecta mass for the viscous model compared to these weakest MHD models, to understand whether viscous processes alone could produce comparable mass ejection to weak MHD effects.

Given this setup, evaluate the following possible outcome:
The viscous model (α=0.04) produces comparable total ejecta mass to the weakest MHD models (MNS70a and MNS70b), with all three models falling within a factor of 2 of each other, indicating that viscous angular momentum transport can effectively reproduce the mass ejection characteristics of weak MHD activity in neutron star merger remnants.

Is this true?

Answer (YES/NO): YES